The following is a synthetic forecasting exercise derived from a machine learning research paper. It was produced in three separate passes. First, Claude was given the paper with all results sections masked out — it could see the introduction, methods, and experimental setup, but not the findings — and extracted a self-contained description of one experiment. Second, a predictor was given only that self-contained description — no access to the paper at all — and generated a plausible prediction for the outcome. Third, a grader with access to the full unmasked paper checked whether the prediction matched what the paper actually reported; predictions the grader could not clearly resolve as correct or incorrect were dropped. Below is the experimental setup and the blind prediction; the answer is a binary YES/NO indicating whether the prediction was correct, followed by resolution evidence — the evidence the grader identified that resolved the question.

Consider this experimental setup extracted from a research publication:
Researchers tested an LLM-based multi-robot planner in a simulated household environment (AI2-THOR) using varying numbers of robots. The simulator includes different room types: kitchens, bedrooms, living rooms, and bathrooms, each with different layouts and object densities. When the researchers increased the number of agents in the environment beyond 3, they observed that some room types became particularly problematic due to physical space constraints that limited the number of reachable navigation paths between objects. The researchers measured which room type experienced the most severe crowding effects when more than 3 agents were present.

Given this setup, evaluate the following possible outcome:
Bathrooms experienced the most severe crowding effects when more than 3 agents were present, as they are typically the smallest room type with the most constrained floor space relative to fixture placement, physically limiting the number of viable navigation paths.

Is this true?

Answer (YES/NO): NO